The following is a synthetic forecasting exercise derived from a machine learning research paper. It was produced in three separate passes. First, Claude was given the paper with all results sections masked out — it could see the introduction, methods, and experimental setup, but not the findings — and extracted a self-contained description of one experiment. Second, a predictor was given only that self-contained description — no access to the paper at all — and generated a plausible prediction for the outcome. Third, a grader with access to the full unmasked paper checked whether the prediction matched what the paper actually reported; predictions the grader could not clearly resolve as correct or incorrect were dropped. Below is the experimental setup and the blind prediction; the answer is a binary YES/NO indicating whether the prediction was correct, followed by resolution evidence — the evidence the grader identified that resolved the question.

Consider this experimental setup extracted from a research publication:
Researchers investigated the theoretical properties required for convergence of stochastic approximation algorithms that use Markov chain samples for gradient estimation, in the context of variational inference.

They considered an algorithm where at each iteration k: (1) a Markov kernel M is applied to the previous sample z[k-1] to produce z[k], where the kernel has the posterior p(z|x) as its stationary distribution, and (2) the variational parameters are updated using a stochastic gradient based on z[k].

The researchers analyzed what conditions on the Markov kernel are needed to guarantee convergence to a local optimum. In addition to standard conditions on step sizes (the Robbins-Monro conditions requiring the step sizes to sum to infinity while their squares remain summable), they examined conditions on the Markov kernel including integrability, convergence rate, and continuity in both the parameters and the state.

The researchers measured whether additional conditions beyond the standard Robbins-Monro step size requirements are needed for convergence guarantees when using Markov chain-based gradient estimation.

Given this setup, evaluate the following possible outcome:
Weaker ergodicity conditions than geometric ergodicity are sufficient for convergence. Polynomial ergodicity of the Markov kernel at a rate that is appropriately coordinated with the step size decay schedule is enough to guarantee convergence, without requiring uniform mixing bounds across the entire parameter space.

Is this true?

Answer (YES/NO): NO